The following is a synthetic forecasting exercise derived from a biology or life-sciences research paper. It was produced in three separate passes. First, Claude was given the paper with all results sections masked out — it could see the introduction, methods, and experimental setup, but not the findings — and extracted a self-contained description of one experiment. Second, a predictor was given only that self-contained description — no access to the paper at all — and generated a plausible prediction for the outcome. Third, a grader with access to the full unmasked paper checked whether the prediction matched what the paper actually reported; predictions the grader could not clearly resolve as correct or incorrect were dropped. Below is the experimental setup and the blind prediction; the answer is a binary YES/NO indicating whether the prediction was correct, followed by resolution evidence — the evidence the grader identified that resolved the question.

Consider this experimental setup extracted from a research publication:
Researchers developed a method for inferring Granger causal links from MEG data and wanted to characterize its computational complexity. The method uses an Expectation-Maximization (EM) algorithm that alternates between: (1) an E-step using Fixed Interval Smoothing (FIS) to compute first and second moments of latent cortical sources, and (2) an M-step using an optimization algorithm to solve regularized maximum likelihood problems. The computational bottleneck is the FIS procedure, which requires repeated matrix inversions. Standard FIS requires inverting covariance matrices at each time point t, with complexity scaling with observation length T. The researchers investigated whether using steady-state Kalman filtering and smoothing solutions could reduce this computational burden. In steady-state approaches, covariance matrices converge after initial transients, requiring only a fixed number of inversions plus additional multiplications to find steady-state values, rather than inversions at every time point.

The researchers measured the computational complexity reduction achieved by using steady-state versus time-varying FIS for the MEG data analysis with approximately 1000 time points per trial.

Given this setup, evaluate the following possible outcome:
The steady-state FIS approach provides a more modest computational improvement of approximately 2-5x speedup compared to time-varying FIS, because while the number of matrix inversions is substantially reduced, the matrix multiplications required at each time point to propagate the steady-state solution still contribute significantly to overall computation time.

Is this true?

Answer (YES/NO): NO